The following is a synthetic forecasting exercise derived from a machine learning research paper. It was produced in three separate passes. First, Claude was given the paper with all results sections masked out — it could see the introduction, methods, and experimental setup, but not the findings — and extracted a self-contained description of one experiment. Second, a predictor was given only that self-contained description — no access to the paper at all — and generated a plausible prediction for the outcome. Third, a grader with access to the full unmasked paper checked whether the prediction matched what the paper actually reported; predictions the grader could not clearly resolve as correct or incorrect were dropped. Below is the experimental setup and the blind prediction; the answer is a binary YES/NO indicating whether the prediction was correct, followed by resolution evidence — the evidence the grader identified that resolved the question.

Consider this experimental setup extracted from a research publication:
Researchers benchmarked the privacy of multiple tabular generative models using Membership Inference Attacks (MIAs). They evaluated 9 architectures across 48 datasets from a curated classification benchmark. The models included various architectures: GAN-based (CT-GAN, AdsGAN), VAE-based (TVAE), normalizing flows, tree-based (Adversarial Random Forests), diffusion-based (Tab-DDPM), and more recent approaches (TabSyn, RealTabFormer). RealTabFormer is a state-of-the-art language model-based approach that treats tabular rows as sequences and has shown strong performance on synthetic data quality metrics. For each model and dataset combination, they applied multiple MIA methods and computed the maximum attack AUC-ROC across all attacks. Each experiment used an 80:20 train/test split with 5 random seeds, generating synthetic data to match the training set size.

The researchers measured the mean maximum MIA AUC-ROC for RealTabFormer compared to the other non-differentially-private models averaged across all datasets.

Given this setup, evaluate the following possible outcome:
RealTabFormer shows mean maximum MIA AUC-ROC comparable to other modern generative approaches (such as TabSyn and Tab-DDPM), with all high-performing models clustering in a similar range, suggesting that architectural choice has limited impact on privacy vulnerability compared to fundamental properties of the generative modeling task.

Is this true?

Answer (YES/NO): NO